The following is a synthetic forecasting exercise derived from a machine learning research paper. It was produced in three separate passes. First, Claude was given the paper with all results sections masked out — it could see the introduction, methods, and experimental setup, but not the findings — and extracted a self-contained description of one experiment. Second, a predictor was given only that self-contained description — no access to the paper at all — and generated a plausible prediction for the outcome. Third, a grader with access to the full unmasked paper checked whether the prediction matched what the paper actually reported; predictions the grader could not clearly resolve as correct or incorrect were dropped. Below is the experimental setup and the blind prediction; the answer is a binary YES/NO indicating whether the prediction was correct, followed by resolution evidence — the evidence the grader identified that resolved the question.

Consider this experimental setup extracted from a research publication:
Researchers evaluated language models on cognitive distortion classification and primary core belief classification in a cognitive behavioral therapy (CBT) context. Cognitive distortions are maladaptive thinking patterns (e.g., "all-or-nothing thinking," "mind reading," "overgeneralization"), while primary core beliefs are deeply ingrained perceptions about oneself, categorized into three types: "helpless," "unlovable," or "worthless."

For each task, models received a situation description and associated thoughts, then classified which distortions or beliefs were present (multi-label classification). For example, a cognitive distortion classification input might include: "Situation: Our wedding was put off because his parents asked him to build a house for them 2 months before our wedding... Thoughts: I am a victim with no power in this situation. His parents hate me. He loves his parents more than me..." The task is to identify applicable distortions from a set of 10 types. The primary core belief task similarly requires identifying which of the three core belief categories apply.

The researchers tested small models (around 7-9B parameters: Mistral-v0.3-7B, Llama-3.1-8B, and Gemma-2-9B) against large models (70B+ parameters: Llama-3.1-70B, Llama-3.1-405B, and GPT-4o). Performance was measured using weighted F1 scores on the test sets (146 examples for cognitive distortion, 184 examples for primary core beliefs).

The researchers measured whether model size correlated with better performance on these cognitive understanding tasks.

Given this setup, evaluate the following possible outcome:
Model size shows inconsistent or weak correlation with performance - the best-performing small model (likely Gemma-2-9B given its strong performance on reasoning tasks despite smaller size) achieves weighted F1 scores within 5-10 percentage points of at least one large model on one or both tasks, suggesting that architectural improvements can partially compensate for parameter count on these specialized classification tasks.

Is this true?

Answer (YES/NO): NO